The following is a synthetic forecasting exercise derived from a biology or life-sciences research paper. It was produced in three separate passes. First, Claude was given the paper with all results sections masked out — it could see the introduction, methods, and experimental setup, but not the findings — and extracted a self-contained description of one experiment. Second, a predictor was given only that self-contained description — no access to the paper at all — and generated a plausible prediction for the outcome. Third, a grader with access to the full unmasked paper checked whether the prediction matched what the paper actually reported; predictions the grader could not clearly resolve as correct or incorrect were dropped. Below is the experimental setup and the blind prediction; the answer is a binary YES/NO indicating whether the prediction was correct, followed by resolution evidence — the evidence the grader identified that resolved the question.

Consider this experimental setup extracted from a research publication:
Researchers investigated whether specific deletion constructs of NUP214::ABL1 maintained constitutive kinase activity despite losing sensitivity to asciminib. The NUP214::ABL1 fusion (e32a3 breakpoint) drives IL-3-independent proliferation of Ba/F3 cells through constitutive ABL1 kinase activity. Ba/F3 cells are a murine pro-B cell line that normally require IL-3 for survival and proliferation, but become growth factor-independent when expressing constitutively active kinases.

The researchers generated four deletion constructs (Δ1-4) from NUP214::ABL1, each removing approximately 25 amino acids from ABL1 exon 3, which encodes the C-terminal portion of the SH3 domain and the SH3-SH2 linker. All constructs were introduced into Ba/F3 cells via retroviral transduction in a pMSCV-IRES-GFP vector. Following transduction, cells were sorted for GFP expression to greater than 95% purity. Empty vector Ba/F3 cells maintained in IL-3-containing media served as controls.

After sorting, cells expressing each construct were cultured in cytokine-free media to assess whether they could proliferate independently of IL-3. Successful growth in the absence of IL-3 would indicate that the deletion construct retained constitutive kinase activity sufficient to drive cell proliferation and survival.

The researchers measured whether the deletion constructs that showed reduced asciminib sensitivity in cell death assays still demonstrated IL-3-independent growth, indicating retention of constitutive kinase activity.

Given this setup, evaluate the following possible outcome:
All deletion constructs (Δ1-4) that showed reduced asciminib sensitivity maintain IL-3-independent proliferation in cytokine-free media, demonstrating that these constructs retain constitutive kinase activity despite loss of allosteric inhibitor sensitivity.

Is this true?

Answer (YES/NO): YES